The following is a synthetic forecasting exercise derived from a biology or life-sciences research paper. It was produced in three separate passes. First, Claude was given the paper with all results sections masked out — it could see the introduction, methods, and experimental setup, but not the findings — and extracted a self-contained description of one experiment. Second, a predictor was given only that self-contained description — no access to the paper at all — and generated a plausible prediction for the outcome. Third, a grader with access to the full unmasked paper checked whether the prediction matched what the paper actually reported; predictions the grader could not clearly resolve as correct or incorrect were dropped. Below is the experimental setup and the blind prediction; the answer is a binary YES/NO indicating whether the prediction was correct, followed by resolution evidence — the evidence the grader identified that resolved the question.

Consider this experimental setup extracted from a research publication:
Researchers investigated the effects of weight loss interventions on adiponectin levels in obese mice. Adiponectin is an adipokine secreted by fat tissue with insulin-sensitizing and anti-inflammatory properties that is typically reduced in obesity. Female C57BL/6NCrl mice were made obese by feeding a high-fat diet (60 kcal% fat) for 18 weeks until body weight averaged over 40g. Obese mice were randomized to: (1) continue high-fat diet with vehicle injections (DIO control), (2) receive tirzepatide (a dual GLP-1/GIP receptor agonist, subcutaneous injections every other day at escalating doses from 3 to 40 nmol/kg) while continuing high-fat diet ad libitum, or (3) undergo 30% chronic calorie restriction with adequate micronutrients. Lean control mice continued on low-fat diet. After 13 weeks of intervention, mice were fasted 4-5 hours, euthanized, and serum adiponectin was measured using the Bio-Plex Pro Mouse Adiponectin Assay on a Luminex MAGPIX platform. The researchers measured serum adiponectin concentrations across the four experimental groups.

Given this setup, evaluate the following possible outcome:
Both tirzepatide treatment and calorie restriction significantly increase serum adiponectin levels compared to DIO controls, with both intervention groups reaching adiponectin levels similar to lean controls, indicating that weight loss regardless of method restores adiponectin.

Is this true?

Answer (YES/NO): NO